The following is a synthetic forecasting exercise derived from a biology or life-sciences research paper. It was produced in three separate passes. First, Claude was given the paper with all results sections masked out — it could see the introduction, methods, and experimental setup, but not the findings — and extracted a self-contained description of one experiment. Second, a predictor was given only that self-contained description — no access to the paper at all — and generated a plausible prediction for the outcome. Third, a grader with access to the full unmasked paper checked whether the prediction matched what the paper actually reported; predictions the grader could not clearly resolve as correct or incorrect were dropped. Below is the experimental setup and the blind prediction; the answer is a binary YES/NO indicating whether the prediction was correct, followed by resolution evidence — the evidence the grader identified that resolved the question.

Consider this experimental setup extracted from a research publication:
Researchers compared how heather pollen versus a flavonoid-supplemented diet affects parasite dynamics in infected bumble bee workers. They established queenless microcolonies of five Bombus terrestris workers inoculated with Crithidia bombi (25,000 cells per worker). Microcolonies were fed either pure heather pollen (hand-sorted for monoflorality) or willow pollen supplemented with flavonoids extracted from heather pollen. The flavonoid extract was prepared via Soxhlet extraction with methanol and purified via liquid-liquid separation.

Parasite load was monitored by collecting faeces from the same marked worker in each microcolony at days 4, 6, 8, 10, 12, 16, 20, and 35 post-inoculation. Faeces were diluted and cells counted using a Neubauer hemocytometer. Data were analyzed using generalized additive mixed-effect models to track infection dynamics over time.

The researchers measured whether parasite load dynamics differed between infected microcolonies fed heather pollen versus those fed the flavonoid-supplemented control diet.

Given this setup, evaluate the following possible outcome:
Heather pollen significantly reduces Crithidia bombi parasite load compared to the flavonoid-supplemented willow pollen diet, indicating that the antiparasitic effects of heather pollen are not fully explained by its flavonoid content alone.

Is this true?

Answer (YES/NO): NO